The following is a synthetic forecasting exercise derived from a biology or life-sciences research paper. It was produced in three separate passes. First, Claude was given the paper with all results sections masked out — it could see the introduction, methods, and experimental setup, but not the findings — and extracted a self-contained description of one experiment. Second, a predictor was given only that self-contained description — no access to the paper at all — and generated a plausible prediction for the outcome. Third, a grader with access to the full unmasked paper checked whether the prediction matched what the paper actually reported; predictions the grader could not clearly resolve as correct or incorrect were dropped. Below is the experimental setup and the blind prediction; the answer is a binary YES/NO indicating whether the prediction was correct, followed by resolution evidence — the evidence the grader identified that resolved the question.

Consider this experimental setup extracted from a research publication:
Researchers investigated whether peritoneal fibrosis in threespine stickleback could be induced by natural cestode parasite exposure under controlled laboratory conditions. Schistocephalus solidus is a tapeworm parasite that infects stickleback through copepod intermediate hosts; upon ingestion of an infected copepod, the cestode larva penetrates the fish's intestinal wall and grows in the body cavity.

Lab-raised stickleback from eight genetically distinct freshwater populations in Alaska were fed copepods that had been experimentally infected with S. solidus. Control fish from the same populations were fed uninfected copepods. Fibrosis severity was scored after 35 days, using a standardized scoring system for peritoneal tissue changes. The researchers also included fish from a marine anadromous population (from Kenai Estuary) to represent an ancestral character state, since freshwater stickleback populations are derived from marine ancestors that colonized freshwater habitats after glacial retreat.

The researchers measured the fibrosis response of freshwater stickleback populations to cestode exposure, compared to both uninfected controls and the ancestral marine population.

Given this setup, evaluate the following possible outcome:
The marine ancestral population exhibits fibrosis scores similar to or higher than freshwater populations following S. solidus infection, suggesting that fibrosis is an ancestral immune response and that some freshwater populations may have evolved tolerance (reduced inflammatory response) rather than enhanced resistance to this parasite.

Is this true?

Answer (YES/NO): NO